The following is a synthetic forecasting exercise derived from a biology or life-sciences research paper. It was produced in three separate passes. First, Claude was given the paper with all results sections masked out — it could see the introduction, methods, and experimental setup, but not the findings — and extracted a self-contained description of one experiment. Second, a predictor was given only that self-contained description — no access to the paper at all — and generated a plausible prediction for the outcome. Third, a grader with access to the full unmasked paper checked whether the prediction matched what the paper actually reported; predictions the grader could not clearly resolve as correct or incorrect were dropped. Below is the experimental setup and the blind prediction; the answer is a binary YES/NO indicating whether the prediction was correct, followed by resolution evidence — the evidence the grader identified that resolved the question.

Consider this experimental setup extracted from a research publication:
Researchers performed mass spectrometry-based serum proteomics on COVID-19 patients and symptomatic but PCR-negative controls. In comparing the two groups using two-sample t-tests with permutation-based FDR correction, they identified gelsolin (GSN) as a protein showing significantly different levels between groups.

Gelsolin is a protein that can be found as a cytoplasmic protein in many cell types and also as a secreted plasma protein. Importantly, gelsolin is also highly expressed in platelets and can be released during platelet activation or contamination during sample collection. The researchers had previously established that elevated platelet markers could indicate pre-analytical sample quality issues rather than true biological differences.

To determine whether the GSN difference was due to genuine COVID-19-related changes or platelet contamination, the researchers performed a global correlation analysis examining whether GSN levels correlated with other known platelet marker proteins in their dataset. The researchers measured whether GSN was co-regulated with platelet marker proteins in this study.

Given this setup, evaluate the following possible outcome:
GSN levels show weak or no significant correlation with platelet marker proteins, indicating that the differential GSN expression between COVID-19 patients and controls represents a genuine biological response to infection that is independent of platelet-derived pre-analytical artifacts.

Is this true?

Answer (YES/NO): YES